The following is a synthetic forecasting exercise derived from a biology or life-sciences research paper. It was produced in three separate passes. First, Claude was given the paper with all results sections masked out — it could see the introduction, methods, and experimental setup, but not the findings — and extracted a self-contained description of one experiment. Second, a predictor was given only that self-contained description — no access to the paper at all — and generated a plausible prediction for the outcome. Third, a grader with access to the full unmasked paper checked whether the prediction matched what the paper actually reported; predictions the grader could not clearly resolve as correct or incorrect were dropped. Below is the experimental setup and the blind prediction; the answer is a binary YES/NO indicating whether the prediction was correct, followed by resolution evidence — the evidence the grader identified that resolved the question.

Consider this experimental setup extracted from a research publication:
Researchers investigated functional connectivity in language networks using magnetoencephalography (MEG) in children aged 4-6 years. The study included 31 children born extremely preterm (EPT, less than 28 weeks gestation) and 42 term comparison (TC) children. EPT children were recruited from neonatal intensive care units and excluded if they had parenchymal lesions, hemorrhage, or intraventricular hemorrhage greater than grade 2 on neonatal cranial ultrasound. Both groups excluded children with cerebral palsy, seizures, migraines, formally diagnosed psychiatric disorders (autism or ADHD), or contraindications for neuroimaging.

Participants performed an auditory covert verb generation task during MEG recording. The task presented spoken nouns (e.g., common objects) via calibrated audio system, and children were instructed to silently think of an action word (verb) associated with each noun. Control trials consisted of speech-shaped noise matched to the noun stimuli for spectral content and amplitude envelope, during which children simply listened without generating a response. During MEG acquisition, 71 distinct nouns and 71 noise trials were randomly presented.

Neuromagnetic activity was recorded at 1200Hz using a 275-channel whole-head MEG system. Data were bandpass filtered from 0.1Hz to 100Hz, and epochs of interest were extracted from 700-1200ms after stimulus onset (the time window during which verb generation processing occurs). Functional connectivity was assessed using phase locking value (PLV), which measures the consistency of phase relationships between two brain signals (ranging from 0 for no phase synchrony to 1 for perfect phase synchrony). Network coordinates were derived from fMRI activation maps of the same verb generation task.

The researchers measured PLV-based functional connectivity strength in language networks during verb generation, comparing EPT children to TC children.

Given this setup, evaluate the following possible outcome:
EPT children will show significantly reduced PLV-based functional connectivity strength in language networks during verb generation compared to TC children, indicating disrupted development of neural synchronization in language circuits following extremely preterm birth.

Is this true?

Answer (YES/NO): NO